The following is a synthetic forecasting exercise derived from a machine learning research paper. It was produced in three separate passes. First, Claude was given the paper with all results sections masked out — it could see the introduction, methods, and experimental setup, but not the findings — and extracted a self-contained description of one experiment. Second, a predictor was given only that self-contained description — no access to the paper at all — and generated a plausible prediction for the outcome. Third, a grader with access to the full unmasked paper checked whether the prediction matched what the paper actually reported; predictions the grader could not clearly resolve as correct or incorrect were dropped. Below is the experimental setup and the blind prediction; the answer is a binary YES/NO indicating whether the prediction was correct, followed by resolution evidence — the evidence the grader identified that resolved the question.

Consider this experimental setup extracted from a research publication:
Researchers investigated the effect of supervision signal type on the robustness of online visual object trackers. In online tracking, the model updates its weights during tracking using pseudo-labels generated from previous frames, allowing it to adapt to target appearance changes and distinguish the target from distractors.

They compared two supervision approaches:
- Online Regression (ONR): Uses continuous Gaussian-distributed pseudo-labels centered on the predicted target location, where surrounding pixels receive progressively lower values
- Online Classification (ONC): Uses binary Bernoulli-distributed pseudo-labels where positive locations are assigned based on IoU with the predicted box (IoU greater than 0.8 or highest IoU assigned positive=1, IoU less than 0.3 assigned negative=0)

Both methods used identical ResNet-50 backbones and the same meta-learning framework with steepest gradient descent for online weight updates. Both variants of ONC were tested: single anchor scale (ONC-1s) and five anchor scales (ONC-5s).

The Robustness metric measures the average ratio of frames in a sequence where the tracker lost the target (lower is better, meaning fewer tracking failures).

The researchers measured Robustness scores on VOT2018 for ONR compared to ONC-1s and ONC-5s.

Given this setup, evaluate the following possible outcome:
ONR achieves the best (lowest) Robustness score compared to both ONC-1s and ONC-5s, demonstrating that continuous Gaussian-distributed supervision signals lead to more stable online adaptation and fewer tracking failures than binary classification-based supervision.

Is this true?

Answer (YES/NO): YES